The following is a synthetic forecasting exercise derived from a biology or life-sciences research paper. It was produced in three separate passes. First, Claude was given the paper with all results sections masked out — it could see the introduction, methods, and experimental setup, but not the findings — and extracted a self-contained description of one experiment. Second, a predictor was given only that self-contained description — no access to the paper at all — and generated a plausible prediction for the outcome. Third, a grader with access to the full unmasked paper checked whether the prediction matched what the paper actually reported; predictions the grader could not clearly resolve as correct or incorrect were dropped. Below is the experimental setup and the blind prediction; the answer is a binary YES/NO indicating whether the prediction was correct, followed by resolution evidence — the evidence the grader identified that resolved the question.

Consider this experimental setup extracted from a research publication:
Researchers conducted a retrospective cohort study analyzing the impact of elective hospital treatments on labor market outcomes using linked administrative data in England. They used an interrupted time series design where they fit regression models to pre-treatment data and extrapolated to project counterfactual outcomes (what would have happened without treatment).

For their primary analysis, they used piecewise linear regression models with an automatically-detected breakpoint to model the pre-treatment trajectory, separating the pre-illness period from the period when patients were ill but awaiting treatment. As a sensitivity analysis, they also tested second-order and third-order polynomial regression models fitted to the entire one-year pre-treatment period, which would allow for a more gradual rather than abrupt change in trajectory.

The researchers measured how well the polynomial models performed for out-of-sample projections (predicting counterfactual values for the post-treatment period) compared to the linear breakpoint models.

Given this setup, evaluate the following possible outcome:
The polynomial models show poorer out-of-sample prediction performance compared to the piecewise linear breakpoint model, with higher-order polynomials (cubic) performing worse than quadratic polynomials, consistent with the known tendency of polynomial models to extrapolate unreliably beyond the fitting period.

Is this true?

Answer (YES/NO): NO